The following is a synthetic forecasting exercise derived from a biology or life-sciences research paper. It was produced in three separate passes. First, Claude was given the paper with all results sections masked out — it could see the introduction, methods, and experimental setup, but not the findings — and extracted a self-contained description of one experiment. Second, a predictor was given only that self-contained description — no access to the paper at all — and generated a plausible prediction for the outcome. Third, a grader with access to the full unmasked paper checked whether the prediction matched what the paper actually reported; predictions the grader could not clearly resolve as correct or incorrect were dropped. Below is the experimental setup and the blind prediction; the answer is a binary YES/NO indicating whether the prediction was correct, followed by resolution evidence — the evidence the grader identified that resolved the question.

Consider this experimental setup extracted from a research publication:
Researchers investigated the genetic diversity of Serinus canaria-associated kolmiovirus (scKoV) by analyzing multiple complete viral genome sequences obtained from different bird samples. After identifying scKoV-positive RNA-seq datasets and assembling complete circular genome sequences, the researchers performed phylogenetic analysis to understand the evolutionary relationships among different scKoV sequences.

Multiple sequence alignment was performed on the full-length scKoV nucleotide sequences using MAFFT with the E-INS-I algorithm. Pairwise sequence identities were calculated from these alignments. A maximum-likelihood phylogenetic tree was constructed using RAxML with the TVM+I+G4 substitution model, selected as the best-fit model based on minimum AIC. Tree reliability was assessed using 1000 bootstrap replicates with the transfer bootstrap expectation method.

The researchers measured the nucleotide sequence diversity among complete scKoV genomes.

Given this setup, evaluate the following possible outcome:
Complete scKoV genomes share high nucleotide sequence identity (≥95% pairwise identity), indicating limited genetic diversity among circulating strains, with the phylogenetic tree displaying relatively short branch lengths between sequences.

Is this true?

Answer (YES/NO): NO